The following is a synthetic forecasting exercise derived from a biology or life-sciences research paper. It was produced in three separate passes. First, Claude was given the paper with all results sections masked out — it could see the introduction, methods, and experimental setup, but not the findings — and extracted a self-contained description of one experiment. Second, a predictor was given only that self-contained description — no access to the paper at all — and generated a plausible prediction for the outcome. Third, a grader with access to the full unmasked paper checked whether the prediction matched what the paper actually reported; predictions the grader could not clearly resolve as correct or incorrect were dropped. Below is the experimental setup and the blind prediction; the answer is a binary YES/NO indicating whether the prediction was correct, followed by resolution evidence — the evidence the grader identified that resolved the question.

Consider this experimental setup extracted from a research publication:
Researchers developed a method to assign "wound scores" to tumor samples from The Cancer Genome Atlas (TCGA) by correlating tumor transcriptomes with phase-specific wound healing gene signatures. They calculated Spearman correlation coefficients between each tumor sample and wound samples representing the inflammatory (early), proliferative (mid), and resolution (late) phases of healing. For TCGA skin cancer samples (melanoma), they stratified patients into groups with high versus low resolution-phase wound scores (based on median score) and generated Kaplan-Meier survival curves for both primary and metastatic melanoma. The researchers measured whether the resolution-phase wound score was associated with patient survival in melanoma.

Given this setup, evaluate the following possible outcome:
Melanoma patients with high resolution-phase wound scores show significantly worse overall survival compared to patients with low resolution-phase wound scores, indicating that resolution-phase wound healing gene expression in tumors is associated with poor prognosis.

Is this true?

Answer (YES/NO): YES